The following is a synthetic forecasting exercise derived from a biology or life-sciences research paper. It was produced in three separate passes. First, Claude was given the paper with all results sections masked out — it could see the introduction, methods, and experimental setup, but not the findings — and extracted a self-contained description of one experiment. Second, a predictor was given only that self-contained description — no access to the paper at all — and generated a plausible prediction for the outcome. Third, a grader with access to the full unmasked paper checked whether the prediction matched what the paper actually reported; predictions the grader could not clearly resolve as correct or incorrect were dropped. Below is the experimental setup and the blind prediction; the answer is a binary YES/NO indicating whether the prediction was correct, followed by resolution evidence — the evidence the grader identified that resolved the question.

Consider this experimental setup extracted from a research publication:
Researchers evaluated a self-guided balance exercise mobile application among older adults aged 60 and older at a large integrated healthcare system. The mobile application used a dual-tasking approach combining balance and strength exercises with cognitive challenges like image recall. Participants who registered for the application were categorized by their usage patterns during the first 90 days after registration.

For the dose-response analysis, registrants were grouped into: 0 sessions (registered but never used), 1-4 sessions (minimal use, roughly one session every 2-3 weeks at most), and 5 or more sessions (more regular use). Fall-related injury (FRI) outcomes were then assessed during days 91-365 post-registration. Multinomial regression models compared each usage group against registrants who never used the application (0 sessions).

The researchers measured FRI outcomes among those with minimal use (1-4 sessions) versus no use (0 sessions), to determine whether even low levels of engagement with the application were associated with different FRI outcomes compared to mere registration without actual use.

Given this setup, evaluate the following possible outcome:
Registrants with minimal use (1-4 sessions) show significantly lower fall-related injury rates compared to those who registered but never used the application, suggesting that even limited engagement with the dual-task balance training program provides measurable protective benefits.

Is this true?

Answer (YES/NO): NO